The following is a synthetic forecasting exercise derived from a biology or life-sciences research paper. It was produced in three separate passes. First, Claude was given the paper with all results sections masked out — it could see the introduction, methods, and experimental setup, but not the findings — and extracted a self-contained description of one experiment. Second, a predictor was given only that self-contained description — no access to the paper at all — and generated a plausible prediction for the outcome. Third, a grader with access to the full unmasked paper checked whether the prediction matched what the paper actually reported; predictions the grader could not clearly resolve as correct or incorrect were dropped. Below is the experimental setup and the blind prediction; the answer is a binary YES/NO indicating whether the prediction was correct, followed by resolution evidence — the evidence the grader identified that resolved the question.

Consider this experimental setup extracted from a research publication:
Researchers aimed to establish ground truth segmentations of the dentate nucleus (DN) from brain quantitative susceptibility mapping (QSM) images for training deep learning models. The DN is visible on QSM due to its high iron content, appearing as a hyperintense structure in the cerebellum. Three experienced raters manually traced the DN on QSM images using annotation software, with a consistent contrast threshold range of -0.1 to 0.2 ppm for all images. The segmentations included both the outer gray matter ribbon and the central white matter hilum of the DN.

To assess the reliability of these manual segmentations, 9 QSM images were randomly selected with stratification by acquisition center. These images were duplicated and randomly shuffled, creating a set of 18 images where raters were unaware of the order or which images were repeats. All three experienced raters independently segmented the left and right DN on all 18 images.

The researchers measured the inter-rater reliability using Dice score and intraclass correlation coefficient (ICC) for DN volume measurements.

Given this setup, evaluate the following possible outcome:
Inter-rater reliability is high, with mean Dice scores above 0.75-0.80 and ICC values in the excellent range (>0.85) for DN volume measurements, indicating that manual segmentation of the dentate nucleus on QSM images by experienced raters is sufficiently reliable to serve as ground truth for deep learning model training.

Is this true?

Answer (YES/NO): NO